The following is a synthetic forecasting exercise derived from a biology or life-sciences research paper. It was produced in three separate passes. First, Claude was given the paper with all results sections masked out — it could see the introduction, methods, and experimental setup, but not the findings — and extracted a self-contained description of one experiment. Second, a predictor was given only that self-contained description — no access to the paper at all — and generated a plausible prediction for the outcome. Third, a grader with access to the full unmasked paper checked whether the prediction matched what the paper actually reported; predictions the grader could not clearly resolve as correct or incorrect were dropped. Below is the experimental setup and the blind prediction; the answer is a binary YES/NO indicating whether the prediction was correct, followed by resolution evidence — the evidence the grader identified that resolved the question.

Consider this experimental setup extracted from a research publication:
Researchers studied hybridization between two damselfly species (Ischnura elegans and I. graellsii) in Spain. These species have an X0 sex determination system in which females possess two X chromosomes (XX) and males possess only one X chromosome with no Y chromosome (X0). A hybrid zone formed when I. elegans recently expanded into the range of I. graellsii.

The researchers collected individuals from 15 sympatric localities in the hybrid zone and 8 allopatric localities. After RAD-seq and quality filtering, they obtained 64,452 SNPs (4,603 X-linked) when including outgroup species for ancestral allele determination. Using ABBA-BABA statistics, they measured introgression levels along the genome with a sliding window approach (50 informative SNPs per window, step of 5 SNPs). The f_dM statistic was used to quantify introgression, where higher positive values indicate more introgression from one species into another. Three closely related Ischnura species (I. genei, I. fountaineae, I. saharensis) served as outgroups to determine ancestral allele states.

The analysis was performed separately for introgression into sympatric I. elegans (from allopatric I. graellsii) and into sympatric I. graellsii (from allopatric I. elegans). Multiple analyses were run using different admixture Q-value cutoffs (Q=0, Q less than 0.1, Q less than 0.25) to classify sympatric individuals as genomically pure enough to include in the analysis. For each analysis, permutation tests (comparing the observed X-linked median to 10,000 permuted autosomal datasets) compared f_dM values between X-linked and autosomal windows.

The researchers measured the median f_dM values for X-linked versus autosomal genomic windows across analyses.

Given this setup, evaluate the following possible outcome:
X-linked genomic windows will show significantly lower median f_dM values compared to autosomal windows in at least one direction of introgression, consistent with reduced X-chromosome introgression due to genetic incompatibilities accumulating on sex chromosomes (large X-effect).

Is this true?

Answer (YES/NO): YES